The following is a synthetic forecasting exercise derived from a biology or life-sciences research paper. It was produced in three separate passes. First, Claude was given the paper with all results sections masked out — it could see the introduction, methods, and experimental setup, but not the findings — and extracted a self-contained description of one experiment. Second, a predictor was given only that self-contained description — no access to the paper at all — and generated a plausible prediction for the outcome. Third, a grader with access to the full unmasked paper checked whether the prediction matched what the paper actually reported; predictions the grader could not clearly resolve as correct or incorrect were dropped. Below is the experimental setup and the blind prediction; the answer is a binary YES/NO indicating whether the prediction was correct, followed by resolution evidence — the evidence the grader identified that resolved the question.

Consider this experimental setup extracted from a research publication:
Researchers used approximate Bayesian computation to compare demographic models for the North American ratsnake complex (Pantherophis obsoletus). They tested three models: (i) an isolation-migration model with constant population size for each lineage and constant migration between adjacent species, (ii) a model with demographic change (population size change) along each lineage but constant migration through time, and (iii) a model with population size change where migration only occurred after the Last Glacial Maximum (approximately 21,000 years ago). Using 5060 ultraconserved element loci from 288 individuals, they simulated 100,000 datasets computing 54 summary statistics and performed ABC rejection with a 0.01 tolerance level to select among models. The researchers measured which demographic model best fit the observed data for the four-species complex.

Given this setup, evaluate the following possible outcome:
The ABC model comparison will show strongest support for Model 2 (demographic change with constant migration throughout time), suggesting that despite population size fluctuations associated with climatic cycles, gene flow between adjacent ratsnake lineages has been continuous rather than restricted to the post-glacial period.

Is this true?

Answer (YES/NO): YES